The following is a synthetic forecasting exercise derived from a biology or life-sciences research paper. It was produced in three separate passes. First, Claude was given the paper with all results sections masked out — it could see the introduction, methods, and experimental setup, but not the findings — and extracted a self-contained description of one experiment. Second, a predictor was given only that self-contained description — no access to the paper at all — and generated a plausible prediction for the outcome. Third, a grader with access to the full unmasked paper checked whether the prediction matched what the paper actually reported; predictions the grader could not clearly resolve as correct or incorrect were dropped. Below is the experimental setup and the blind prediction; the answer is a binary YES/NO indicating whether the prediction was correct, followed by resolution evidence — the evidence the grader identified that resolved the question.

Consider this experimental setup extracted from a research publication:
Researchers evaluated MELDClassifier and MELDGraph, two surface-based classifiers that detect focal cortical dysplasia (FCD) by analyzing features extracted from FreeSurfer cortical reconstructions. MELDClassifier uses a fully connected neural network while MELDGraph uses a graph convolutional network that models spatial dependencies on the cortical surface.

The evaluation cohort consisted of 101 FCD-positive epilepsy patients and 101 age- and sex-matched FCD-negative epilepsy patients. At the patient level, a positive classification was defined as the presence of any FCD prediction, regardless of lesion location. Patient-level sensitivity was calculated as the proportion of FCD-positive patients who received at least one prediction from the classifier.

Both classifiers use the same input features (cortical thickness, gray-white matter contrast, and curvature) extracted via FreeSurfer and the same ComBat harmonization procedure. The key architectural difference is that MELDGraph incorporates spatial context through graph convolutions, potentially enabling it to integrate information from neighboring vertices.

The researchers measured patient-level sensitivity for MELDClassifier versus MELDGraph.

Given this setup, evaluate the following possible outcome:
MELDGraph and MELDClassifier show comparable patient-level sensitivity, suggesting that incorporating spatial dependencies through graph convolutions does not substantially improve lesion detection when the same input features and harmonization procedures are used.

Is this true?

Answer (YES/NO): NO